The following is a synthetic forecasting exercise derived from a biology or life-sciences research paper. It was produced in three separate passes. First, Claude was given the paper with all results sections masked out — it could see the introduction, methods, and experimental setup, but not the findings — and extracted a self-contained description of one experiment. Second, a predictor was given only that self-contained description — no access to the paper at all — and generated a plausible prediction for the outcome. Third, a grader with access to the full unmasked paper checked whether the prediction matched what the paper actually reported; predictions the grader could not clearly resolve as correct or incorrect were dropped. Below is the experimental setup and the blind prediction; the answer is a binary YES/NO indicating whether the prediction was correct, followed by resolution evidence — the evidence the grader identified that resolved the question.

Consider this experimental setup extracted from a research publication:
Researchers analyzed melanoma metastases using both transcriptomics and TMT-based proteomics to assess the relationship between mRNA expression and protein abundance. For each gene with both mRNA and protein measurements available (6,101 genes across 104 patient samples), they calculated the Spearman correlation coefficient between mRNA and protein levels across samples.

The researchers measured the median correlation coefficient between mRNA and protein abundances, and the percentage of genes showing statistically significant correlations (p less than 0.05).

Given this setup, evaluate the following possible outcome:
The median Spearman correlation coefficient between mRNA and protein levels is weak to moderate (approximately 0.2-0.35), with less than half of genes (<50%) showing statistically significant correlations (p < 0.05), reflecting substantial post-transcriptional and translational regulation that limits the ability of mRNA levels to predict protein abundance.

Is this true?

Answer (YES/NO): NO